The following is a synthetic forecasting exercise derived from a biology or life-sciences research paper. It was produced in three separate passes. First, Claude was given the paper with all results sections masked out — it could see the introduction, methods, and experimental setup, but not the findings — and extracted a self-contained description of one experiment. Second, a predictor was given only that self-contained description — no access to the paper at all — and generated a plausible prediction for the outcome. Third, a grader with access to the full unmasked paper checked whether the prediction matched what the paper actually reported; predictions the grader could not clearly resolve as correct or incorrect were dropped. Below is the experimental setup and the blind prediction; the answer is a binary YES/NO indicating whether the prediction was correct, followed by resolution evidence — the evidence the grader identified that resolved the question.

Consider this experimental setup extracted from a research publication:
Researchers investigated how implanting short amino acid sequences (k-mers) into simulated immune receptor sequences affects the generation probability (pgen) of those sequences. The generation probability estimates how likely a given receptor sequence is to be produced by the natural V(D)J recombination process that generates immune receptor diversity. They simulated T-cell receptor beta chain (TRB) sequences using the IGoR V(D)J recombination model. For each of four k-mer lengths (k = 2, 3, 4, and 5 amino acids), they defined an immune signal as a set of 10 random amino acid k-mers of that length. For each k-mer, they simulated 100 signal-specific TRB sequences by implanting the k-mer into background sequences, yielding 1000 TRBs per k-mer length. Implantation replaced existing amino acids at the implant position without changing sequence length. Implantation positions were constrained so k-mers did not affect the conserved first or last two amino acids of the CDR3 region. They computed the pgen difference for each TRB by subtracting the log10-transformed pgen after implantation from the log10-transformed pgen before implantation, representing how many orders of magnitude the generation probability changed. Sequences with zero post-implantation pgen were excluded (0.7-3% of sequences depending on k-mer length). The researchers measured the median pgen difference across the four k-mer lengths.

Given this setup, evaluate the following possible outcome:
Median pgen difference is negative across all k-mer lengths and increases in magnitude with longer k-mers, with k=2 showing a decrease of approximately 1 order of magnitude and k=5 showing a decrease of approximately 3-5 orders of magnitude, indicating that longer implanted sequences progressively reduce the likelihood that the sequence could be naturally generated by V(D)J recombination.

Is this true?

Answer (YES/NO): NO